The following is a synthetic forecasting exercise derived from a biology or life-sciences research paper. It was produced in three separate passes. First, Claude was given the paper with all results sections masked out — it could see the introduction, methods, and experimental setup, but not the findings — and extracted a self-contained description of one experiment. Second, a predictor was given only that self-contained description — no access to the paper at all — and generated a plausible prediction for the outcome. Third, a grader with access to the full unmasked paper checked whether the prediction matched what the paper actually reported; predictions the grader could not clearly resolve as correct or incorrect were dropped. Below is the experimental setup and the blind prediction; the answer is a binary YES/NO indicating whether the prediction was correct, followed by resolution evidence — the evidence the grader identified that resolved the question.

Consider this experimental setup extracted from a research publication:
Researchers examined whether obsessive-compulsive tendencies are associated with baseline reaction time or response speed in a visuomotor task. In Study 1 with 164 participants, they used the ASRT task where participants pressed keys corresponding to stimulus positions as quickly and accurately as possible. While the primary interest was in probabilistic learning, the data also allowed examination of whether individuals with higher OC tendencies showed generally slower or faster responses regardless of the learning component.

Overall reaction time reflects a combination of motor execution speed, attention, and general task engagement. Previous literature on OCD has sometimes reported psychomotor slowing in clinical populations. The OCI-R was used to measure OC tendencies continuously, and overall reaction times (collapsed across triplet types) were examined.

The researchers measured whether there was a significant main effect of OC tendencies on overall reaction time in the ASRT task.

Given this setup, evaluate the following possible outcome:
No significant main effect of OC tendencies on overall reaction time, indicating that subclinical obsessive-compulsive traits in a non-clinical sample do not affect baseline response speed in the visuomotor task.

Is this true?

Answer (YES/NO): YES